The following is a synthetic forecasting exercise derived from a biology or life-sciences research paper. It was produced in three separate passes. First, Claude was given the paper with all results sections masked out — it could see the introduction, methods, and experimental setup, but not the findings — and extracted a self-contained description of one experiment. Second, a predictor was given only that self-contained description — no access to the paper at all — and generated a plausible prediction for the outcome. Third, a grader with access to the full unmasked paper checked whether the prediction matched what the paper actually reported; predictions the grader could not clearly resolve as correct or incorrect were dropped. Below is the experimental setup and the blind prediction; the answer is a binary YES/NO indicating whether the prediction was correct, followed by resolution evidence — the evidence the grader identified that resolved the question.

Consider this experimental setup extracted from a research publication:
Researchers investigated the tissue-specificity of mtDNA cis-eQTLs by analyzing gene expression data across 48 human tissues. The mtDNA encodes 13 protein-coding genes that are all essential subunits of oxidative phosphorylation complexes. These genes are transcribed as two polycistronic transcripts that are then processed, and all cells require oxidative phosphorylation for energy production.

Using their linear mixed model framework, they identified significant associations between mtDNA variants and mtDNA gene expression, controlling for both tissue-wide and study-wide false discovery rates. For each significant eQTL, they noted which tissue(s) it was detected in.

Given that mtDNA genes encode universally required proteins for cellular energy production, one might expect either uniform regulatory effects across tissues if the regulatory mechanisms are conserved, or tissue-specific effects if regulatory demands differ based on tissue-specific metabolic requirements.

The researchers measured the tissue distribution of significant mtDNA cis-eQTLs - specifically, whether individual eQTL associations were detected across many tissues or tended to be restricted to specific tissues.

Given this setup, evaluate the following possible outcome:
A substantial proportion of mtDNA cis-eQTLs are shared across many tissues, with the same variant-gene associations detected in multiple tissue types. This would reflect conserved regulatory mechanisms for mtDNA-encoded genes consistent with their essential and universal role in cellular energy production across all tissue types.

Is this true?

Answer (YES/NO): YES